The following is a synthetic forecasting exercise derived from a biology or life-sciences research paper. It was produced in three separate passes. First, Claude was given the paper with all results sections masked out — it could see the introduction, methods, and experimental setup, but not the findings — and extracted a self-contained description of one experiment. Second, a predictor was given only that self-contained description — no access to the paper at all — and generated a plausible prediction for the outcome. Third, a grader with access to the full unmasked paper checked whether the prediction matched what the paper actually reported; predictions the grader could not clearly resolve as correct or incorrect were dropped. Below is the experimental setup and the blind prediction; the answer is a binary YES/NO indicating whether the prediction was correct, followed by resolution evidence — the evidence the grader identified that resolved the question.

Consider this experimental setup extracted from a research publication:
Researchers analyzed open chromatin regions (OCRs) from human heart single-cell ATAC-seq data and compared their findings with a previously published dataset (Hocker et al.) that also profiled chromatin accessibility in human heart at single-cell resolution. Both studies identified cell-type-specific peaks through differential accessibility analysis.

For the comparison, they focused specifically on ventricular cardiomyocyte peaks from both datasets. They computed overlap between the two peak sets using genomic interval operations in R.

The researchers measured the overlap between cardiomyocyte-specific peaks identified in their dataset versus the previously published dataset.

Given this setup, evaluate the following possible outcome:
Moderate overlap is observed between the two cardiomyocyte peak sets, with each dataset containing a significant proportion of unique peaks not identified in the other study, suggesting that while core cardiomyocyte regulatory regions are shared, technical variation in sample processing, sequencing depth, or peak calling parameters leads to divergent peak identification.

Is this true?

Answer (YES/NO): NO